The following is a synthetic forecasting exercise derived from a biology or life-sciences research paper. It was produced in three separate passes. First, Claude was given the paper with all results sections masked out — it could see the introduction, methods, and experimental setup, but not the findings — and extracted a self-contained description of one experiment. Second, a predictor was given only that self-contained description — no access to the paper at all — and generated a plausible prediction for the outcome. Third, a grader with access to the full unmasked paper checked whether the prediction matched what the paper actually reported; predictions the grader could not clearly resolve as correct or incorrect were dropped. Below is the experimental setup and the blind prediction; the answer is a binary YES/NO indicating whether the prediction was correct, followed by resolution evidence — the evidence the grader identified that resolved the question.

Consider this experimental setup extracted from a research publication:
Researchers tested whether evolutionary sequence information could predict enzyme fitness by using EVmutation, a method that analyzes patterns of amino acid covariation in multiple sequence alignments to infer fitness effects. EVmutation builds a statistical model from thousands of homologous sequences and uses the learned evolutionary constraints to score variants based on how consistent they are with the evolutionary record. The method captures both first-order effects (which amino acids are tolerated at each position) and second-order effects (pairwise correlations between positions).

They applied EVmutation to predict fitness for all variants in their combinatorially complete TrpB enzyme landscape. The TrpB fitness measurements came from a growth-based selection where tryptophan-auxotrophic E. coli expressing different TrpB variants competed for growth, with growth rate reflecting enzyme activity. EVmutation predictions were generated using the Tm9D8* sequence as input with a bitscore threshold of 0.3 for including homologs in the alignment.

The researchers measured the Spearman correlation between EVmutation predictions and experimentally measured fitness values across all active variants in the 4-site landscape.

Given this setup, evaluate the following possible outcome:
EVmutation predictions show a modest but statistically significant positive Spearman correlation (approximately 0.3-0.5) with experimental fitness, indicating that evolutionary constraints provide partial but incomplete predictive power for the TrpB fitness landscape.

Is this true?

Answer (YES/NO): NO